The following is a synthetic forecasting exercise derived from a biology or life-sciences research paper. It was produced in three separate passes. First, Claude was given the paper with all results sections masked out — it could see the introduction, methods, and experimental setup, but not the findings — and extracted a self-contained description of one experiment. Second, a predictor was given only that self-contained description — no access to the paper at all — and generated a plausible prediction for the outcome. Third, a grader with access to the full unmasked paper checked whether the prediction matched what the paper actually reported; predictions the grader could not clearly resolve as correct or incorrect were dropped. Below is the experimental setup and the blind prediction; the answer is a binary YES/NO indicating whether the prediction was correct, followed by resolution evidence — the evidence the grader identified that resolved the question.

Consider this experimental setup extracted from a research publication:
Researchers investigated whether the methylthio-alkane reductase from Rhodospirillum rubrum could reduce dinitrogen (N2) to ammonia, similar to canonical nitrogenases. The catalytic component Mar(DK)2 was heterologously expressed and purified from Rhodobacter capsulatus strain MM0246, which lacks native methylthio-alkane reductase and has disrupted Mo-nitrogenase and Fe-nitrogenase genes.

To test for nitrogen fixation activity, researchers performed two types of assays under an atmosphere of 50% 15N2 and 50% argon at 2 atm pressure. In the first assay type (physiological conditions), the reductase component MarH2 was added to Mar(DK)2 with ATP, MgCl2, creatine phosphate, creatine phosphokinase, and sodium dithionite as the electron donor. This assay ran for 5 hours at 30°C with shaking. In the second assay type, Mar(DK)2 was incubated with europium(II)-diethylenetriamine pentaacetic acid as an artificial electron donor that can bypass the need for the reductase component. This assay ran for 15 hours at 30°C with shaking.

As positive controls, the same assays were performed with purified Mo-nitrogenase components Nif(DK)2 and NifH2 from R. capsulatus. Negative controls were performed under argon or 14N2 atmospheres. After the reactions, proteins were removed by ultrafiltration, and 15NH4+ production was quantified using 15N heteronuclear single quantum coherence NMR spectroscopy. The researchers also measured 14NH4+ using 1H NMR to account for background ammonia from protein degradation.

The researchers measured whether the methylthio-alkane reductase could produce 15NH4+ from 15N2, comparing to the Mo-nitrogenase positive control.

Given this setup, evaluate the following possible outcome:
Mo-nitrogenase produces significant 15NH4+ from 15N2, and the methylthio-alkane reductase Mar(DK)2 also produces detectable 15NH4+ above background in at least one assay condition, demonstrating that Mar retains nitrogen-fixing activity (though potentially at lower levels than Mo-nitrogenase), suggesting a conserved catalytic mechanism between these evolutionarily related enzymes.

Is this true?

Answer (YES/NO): NO